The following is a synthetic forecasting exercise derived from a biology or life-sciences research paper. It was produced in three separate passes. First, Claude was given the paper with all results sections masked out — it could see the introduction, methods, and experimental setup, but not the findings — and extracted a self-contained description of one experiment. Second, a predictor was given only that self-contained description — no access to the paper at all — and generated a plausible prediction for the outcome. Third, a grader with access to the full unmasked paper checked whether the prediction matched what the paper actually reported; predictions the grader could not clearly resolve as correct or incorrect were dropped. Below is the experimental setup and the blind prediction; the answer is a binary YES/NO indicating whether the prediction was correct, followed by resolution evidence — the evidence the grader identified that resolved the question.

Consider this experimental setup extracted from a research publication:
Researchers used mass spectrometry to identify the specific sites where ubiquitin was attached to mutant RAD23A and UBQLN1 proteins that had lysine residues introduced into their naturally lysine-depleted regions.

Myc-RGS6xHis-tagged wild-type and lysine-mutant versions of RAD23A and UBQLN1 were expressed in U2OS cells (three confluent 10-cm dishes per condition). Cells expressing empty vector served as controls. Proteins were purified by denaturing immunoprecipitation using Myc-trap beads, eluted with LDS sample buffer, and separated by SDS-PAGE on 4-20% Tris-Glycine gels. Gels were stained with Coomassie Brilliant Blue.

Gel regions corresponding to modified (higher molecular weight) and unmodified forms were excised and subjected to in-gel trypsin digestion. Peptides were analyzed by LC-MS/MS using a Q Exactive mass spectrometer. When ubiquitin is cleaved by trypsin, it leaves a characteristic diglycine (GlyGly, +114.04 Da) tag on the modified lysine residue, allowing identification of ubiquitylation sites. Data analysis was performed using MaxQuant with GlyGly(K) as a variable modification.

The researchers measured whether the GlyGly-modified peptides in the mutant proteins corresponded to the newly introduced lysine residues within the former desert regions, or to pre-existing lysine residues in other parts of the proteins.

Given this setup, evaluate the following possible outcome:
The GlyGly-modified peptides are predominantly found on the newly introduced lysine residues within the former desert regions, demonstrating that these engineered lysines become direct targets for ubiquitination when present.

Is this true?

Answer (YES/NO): NO